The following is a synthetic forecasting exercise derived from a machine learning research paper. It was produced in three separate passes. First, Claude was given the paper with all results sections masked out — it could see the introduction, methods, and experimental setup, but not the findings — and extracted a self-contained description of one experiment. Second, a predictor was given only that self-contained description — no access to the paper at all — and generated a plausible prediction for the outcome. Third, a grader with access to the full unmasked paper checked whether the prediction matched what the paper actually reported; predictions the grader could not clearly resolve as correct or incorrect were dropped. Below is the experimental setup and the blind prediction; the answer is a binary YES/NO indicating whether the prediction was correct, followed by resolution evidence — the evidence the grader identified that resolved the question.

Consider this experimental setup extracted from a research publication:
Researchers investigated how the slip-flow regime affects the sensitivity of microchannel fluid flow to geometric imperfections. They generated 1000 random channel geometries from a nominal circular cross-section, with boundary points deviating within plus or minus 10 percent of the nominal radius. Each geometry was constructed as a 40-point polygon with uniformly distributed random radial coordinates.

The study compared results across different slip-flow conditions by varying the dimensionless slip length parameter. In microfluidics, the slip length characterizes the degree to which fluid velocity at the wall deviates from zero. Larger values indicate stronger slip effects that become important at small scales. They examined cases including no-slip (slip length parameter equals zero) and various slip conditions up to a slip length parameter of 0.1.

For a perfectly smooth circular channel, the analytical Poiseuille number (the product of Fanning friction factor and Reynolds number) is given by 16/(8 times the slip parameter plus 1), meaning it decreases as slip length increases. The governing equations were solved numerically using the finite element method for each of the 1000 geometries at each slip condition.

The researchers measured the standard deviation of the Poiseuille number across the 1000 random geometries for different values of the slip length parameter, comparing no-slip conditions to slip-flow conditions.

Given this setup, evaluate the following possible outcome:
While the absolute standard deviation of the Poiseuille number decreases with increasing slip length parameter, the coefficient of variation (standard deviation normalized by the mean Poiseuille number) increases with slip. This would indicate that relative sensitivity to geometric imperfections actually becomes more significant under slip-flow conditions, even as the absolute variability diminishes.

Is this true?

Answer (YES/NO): NO